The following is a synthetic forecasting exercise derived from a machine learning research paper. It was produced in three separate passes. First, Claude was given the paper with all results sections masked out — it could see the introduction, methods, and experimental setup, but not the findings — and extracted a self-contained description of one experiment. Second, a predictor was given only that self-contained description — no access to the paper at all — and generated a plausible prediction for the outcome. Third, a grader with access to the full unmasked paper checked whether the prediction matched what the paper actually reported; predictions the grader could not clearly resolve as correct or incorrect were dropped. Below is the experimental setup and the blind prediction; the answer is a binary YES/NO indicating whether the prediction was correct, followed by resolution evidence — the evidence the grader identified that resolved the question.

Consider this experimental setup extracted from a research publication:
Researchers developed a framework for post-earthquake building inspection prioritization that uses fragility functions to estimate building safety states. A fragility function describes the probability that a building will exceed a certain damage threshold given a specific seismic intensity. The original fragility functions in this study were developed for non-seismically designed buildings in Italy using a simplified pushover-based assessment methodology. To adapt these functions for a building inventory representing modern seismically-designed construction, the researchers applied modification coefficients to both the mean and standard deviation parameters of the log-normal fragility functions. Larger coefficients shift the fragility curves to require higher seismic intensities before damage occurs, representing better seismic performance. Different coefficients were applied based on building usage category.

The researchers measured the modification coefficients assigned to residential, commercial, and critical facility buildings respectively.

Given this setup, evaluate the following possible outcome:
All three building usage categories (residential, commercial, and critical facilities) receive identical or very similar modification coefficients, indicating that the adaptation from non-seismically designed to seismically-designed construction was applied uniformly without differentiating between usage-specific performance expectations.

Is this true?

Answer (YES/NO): NO